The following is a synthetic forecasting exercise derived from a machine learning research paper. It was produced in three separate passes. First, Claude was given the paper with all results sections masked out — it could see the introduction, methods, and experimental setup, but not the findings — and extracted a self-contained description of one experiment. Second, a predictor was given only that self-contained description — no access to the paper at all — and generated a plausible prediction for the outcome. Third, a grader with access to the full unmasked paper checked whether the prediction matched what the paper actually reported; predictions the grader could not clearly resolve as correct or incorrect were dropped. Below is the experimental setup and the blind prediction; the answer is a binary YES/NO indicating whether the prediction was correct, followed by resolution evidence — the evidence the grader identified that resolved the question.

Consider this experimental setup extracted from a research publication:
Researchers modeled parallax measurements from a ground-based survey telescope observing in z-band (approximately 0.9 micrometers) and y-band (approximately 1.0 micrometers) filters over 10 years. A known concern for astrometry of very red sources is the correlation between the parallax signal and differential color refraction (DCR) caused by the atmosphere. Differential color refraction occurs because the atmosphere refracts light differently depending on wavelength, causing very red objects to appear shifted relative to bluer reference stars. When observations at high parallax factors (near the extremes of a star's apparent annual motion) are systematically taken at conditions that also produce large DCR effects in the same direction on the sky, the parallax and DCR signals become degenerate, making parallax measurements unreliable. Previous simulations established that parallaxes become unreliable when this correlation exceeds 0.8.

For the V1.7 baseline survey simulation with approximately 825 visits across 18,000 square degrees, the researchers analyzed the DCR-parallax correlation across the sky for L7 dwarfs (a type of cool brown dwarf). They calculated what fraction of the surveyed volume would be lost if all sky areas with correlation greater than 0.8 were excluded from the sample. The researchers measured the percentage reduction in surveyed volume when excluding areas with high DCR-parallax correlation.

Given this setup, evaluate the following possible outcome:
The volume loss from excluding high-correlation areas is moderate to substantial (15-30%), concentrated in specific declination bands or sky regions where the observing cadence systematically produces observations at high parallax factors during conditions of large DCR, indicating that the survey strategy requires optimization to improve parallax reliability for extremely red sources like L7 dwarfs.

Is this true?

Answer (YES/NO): NO